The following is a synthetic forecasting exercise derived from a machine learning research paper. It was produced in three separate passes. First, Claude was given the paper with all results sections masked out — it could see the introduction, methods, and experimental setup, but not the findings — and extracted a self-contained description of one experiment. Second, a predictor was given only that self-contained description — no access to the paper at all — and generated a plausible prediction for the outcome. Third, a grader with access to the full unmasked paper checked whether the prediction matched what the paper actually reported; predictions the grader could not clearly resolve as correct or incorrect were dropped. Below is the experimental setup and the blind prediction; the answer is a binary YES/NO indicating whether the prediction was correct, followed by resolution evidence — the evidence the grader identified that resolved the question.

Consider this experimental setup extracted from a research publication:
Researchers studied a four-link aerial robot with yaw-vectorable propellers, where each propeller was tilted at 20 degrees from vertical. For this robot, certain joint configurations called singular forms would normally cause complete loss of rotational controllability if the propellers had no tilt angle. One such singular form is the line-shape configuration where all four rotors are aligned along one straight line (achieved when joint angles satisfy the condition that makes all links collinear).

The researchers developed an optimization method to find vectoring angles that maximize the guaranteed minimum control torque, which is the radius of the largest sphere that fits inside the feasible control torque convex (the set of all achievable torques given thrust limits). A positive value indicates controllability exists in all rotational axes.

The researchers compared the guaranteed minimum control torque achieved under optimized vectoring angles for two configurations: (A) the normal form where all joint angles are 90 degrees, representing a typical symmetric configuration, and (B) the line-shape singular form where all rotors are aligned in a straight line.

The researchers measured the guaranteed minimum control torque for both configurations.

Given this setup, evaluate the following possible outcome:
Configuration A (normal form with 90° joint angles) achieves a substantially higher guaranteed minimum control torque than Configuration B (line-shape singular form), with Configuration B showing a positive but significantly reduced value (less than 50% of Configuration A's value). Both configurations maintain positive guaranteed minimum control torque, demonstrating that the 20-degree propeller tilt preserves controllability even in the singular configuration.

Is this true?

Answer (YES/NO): YES